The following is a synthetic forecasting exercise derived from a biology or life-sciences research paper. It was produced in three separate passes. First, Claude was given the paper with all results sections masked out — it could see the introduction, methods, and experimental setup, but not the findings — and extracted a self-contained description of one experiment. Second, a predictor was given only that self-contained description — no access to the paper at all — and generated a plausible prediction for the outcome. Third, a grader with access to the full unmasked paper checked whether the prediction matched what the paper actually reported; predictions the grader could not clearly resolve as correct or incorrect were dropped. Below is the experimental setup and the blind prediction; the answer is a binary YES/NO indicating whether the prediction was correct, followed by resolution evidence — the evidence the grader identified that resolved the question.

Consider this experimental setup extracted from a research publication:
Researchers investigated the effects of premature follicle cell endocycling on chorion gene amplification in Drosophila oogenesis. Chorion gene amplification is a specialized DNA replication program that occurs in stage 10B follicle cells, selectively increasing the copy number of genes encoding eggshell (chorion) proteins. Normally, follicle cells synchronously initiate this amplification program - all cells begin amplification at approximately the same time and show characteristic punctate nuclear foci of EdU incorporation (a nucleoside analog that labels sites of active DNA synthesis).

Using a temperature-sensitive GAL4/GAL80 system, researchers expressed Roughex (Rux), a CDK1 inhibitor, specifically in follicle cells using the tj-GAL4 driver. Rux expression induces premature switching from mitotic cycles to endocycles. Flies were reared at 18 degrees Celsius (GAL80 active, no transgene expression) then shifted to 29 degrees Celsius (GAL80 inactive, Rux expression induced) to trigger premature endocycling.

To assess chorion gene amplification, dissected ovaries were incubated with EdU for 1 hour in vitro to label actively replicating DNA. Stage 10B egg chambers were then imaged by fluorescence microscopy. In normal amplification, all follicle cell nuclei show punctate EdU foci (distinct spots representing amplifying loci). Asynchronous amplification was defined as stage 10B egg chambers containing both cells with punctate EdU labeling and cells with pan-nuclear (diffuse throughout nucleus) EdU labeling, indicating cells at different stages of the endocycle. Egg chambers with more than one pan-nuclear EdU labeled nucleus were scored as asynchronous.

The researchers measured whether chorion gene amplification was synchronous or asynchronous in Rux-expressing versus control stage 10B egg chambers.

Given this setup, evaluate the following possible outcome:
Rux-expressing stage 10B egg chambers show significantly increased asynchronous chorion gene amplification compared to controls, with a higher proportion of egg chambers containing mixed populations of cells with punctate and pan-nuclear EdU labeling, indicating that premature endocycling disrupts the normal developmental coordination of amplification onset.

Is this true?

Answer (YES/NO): YES